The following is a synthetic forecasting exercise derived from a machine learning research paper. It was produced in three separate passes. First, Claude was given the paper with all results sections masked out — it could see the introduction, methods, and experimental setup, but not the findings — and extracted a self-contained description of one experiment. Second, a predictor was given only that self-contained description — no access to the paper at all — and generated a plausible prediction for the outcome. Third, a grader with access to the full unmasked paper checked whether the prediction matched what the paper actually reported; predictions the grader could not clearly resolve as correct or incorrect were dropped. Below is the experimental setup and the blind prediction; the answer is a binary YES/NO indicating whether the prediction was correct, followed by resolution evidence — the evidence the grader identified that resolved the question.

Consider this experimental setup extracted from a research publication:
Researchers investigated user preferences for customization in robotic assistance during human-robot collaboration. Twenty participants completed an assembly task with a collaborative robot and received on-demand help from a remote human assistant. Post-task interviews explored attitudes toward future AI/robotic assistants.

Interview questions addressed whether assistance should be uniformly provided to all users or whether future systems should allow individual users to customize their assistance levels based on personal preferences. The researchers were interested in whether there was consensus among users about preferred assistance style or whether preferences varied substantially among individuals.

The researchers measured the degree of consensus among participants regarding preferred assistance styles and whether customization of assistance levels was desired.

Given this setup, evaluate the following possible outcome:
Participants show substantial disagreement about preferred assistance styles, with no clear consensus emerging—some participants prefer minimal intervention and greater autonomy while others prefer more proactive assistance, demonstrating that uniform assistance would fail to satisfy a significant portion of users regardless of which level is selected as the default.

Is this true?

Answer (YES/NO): YES